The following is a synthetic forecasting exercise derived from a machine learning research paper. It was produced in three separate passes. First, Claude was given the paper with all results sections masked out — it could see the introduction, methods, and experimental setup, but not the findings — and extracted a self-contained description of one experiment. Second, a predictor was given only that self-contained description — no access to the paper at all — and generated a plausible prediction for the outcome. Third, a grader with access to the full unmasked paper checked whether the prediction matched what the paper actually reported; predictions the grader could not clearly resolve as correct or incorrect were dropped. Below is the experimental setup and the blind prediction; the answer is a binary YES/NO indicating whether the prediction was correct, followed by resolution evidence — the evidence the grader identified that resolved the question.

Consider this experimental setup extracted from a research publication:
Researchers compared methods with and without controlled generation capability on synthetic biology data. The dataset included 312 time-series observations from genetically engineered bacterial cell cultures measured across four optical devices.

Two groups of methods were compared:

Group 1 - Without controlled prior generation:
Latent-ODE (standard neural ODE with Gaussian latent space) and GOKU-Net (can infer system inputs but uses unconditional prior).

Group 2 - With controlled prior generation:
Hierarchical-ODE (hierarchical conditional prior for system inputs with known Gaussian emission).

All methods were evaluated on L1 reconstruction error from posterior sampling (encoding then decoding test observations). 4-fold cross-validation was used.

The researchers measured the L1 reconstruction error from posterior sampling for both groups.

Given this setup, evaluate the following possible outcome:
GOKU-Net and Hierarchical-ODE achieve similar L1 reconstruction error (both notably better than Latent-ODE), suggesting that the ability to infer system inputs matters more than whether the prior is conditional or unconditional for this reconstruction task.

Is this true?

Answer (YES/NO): NO